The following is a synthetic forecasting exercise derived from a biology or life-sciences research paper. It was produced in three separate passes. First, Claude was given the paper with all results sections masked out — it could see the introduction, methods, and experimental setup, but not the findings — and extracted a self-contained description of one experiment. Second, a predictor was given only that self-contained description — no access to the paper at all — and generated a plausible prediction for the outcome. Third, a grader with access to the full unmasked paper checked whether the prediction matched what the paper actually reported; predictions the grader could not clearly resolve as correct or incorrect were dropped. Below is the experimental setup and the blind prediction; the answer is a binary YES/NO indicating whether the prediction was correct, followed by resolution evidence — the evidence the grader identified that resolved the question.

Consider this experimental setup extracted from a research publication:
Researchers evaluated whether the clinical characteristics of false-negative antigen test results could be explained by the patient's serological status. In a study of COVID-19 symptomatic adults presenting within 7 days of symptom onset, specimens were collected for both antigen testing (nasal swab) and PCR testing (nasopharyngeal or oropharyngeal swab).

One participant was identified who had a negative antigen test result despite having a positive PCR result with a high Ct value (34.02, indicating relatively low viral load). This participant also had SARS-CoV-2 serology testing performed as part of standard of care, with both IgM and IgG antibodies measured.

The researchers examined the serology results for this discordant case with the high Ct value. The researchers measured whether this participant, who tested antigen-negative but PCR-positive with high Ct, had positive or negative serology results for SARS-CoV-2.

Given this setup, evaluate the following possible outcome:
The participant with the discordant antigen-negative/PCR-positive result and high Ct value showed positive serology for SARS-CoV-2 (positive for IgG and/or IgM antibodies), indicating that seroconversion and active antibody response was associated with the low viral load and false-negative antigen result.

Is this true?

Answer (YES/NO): YES